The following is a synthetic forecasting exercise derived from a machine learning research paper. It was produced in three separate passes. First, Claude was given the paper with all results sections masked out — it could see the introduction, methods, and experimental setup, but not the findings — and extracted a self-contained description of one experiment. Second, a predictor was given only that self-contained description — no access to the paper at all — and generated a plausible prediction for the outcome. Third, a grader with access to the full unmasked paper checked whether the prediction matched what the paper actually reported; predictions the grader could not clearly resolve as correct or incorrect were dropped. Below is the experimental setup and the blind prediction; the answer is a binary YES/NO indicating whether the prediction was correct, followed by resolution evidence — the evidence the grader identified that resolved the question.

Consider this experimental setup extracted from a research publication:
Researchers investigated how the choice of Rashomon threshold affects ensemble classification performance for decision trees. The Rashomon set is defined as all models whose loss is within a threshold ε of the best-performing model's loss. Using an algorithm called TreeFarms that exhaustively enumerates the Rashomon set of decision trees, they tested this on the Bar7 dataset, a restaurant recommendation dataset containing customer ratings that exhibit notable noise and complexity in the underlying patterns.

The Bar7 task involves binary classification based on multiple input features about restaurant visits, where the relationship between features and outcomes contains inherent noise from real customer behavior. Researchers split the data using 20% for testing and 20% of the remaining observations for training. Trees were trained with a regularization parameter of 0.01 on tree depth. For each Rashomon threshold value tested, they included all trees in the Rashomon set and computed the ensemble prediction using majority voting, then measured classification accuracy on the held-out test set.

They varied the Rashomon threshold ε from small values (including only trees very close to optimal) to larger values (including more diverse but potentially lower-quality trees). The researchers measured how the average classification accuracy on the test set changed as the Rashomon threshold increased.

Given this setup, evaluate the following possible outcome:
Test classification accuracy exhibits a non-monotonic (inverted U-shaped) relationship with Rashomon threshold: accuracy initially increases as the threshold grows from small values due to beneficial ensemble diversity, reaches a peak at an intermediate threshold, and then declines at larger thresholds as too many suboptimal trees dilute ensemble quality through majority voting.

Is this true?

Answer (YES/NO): YES